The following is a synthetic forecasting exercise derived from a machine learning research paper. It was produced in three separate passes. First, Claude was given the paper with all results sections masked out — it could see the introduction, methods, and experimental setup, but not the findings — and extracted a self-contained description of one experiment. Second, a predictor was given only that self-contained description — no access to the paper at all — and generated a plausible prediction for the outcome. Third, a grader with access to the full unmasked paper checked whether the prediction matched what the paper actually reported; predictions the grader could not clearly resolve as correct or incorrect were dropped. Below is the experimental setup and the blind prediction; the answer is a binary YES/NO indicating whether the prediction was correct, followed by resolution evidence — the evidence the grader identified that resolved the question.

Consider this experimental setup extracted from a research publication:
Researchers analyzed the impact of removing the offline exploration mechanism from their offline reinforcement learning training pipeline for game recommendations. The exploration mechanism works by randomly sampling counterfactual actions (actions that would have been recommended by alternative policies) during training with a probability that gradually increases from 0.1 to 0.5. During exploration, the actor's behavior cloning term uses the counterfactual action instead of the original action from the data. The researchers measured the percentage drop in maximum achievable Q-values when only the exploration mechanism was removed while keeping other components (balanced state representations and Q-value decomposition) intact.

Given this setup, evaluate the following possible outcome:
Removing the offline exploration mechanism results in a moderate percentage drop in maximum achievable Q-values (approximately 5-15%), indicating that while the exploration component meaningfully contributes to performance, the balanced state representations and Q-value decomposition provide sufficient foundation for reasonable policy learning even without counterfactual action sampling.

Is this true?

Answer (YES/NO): NO